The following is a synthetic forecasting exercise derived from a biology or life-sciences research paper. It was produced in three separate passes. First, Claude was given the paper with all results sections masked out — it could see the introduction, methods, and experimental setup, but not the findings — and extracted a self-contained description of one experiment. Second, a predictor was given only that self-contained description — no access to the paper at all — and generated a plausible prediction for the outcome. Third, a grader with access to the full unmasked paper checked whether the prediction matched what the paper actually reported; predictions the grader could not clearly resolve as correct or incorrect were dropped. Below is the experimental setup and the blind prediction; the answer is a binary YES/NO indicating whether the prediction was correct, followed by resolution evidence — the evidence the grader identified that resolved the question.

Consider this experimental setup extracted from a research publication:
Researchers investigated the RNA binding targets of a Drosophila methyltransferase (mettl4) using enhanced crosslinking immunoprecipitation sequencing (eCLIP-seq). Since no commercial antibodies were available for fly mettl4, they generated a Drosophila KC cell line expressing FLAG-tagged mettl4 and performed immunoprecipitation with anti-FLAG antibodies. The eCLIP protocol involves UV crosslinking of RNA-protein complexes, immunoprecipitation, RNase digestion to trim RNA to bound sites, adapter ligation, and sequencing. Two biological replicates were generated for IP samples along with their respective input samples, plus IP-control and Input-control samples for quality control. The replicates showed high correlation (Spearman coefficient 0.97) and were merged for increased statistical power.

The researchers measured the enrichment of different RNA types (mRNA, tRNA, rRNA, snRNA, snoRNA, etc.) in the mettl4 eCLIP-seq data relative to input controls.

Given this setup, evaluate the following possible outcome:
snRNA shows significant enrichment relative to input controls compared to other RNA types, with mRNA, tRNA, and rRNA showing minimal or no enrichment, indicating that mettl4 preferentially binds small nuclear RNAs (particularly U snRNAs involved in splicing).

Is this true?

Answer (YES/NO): NO